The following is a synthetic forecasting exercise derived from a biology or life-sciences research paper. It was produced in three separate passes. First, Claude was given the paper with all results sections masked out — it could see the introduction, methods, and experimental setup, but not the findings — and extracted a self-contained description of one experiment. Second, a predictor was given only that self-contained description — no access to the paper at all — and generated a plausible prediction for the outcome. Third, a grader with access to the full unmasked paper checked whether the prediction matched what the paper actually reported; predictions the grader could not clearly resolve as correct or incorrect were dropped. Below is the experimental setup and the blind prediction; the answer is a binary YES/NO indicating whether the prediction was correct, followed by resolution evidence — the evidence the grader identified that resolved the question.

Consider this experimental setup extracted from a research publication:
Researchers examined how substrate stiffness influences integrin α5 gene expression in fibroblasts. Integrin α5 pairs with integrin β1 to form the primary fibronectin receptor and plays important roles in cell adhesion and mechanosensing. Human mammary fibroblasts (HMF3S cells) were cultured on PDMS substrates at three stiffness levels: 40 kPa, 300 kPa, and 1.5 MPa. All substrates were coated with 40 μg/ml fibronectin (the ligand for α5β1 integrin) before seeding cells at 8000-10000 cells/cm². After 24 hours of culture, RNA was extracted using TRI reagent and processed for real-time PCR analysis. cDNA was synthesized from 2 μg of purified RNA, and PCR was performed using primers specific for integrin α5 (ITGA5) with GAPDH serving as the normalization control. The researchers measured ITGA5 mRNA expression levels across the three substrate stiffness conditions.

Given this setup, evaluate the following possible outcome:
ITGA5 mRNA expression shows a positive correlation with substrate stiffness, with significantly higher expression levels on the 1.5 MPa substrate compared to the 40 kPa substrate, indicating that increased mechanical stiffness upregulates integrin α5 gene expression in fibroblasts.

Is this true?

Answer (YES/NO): YES